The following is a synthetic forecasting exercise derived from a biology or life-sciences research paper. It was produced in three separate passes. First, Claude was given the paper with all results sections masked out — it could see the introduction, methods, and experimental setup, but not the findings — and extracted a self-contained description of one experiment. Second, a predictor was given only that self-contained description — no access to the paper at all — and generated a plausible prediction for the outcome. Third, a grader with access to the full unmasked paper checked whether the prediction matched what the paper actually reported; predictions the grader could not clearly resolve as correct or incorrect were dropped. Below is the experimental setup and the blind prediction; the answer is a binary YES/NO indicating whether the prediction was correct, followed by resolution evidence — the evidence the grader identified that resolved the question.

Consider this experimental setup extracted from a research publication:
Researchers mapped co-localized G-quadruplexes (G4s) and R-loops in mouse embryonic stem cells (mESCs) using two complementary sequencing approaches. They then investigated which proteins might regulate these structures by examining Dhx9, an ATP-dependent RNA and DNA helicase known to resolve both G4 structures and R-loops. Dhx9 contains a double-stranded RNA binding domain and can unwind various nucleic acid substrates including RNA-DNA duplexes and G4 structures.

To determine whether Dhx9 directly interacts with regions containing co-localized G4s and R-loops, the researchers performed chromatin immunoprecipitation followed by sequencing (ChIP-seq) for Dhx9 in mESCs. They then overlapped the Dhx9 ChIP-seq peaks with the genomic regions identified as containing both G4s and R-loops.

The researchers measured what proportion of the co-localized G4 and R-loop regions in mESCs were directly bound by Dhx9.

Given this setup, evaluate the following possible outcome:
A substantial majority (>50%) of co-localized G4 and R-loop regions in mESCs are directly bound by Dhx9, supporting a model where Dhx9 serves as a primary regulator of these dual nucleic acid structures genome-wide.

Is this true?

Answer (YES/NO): YES